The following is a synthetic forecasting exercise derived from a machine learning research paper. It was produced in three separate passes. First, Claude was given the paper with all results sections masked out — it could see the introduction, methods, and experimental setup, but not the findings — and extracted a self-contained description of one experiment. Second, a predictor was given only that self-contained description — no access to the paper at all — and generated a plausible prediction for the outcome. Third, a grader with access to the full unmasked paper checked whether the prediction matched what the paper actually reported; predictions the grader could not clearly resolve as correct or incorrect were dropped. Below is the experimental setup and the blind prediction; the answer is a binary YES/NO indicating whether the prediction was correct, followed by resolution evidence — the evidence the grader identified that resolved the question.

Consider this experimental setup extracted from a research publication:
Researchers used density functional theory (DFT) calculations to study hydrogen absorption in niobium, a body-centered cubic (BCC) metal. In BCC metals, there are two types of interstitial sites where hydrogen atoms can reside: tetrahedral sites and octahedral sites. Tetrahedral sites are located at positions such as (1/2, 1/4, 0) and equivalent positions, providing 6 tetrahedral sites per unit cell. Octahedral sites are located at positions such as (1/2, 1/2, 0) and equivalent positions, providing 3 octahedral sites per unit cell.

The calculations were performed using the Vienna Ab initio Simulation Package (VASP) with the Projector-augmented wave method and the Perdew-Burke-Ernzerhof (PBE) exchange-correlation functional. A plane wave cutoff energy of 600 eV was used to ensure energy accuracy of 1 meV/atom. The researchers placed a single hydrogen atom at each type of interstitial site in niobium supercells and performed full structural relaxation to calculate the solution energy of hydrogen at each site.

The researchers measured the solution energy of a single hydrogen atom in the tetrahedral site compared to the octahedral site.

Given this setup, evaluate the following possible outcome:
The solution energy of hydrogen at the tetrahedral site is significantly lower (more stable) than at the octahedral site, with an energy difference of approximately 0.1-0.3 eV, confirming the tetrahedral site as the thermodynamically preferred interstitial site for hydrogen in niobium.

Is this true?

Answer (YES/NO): YES